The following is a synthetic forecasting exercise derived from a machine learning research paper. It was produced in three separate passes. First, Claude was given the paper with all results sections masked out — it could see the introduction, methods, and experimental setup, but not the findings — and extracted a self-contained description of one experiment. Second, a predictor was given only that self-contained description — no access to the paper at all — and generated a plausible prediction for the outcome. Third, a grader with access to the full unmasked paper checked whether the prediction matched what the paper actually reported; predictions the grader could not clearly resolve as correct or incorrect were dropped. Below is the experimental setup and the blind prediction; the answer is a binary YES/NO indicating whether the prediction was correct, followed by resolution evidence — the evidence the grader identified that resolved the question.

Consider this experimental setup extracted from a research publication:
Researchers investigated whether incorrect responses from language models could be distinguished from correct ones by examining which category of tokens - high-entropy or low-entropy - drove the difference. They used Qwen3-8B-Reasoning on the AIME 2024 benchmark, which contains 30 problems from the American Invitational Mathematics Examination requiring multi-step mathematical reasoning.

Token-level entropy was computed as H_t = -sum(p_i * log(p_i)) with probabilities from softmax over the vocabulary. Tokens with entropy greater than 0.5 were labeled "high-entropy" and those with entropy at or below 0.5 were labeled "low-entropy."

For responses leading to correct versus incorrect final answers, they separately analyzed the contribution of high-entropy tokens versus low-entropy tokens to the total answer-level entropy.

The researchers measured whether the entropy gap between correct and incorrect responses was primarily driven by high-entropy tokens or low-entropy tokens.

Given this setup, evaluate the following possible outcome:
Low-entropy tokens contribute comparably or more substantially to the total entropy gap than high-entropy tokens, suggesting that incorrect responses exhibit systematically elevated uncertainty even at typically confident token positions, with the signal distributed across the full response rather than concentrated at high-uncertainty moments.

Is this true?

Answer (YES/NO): NO